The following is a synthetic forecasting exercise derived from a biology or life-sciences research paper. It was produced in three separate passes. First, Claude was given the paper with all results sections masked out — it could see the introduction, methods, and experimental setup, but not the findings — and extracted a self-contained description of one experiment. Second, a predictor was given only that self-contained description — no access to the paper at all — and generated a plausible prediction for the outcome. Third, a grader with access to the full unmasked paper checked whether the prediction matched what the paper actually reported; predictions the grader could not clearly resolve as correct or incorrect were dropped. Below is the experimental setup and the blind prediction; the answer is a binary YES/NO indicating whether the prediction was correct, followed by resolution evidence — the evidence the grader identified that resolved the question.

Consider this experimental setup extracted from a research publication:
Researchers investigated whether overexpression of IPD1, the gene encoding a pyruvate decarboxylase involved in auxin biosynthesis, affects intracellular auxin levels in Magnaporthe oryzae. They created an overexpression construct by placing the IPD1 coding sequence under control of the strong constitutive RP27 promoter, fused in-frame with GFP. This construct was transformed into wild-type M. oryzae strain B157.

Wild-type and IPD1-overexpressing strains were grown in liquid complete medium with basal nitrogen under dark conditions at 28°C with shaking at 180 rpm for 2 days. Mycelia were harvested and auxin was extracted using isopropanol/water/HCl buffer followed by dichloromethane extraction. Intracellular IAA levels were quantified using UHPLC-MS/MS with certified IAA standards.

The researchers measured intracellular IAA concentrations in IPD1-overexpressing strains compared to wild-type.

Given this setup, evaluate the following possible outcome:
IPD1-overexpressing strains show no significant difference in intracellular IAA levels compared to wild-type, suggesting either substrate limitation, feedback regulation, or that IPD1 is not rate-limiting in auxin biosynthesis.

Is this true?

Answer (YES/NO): NO